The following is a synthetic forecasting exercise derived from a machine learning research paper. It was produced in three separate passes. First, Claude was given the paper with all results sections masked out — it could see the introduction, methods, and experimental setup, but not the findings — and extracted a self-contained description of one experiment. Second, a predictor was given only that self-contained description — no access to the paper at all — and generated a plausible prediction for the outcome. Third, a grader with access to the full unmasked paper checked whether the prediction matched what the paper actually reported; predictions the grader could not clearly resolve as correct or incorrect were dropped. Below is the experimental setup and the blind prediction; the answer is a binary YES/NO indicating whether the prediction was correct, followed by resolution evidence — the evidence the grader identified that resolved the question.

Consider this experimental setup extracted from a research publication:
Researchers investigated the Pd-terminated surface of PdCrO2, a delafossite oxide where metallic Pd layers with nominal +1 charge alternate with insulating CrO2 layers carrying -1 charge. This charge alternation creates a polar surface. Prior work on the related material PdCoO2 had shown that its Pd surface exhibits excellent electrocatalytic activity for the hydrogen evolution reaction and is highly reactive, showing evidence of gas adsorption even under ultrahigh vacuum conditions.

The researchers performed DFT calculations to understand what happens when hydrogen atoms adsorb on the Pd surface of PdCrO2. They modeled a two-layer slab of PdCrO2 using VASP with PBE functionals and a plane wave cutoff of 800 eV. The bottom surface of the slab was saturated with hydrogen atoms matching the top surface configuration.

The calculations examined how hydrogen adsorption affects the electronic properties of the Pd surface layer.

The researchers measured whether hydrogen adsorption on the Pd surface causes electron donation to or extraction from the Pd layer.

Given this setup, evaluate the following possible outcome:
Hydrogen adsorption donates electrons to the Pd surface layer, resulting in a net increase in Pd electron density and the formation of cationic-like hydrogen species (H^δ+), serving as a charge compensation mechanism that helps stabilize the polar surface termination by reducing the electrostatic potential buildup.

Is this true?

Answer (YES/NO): NO